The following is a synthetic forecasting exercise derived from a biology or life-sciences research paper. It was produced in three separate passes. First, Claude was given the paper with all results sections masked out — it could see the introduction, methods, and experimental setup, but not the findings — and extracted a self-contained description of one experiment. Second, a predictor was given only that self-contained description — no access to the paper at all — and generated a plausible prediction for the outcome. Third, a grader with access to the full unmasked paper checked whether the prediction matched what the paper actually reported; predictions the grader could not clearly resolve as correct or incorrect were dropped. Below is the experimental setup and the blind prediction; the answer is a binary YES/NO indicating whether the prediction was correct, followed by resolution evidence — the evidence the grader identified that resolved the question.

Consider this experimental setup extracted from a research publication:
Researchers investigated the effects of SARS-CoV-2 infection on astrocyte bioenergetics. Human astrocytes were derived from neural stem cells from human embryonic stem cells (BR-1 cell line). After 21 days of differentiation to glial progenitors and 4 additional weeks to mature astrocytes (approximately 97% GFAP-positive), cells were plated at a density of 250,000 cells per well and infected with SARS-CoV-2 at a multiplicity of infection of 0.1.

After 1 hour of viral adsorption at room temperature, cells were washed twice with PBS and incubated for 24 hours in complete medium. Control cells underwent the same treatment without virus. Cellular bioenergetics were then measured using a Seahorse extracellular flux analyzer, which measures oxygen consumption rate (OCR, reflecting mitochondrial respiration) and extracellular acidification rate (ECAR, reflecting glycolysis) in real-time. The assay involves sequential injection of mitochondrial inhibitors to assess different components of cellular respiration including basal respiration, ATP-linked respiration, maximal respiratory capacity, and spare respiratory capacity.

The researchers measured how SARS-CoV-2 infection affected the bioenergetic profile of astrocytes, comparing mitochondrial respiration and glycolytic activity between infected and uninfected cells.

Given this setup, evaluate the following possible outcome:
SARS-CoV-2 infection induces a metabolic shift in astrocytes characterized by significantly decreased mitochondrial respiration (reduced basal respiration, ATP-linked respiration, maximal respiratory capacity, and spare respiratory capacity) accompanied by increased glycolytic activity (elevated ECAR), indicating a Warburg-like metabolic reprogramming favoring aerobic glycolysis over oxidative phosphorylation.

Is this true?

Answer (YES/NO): NO